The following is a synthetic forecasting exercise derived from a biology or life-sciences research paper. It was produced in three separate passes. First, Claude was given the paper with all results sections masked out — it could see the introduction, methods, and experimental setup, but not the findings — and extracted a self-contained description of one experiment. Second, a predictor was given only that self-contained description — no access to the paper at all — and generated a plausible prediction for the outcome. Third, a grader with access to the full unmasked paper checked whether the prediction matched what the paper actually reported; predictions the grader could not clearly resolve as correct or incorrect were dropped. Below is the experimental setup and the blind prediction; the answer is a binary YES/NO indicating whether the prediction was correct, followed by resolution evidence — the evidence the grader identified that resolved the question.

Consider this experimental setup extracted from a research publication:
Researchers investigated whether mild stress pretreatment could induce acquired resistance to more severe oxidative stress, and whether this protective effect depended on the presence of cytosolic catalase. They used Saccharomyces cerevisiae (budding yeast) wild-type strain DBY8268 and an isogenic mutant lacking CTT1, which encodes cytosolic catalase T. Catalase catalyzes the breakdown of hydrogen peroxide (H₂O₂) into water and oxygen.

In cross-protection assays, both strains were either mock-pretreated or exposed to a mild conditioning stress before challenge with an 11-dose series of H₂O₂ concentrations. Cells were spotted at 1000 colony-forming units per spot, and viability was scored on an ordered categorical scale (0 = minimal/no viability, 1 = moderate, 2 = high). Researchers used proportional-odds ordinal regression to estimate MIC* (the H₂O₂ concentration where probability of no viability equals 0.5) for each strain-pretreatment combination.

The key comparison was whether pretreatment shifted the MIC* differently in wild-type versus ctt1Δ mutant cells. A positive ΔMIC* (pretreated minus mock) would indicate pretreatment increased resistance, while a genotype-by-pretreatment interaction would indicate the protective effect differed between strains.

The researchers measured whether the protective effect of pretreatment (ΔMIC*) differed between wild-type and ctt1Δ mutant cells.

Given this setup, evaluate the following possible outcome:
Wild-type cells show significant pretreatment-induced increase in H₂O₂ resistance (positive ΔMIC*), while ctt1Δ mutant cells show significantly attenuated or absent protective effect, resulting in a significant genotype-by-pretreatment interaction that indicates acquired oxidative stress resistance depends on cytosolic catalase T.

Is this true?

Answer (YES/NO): YES